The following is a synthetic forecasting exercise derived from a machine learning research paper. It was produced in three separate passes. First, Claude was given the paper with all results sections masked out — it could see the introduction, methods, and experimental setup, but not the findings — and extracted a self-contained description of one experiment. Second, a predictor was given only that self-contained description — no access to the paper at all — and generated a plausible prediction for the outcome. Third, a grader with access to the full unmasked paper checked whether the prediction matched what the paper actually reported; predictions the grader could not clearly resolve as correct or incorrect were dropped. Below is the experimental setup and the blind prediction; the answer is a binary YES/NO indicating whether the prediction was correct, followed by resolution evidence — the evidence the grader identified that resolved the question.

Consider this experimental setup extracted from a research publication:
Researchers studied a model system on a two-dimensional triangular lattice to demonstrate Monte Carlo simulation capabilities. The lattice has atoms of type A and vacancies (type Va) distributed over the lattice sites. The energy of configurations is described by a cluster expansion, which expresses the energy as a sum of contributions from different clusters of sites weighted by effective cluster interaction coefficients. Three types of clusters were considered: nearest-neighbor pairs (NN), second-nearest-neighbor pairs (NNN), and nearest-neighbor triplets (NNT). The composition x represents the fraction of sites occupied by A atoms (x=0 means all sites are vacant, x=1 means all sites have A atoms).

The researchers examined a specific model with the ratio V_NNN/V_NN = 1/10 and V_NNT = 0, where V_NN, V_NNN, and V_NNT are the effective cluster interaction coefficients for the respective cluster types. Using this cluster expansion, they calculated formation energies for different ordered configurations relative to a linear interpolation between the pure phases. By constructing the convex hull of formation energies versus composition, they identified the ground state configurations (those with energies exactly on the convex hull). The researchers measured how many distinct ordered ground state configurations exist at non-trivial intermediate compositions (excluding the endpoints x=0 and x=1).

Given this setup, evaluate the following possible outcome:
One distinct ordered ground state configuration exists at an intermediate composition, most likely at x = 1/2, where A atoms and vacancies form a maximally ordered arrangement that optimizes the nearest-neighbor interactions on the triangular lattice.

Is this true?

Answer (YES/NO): NO